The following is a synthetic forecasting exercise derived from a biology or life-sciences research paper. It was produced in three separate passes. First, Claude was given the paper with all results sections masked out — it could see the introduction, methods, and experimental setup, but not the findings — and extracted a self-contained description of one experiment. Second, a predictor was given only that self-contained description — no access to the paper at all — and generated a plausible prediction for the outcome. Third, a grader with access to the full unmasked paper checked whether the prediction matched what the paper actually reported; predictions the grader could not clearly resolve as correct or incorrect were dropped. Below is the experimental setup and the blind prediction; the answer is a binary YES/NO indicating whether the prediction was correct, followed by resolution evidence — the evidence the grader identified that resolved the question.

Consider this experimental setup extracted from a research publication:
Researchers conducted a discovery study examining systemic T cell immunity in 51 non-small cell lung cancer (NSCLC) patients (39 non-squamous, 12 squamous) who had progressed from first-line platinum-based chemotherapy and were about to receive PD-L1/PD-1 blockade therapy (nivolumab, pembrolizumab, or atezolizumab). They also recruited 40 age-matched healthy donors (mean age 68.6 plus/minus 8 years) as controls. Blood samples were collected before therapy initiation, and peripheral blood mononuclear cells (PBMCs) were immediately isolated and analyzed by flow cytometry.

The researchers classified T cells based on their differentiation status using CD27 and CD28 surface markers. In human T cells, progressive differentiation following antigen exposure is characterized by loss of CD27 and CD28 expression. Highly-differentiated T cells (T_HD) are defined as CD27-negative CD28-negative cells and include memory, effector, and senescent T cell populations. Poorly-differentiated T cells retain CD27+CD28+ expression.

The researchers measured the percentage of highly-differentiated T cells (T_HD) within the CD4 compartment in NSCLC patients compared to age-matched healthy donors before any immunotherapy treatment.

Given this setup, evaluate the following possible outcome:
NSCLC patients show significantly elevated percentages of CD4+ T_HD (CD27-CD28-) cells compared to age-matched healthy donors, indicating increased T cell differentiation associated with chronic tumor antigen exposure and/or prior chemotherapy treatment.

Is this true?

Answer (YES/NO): NO